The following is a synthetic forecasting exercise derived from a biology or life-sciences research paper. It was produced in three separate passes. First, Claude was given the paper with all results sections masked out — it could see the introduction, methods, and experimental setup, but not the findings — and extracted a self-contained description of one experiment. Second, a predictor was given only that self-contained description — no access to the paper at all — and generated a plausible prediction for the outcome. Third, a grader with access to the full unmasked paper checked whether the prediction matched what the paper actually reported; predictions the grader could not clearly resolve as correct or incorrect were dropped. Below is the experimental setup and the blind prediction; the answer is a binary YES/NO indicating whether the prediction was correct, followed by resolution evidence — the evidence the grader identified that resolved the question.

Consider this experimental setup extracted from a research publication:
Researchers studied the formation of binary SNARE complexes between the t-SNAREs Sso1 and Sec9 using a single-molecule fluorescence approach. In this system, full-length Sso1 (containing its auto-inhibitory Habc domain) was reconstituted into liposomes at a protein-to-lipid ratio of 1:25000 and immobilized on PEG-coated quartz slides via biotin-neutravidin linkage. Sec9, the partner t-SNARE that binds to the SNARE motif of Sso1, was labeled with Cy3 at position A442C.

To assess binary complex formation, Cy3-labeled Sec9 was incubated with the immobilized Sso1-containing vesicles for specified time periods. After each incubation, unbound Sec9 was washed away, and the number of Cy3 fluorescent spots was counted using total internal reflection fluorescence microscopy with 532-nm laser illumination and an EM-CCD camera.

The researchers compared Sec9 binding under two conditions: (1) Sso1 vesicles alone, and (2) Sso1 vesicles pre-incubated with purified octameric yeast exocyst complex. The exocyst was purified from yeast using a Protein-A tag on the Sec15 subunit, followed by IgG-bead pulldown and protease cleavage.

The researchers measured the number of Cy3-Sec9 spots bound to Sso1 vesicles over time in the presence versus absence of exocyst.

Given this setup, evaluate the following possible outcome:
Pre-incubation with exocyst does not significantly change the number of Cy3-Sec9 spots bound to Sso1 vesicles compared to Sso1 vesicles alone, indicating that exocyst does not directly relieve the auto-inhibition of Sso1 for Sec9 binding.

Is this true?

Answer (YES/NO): NO